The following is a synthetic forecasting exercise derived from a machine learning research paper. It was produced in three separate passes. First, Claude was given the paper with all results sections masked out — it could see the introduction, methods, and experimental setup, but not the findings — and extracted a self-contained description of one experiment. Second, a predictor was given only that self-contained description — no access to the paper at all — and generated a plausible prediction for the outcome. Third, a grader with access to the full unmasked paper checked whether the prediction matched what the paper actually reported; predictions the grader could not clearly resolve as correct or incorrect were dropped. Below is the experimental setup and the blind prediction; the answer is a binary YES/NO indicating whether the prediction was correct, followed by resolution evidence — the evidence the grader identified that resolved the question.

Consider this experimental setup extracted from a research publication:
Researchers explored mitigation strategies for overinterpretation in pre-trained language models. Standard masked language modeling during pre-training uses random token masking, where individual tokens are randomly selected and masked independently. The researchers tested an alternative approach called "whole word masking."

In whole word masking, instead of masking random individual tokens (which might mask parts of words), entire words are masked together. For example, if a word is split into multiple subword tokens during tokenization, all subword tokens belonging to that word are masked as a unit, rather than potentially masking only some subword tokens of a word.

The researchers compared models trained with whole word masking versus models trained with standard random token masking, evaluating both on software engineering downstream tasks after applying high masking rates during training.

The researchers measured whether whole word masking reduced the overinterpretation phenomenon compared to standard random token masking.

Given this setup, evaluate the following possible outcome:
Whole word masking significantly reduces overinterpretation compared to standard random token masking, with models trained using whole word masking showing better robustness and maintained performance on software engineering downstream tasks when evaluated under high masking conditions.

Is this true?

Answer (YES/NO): NO